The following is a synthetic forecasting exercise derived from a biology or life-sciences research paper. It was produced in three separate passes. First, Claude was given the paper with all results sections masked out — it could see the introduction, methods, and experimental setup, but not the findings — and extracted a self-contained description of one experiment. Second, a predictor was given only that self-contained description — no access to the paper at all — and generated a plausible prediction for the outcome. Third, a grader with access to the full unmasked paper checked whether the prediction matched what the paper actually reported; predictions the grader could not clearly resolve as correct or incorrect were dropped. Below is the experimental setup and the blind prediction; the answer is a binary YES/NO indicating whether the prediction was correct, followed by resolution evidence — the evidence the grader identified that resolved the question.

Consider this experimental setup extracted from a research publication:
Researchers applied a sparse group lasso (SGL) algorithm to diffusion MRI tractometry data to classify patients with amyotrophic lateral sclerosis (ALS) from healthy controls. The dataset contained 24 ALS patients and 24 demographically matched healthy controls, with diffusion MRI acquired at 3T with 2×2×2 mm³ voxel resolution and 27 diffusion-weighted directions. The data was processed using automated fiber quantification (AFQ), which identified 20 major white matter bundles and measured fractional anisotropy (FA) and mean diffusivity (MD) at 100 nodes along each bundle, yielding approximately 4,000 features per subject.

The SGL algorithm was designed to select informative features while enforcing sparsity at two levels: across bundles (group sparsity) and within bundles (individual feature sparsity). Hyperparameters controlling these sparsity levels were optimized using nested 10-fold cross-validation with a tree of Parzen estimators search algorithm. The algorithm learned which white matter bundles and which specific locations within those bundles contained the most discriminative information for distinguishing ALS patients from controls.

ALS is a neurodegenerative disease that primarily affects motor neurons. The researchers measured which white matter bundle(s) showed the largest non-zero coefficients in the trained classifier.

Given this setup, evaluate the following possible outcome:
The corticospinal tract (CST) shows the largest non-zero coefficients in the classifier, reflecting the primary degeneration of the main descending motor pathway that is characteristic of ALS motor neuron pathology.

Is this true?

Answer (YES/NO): YES